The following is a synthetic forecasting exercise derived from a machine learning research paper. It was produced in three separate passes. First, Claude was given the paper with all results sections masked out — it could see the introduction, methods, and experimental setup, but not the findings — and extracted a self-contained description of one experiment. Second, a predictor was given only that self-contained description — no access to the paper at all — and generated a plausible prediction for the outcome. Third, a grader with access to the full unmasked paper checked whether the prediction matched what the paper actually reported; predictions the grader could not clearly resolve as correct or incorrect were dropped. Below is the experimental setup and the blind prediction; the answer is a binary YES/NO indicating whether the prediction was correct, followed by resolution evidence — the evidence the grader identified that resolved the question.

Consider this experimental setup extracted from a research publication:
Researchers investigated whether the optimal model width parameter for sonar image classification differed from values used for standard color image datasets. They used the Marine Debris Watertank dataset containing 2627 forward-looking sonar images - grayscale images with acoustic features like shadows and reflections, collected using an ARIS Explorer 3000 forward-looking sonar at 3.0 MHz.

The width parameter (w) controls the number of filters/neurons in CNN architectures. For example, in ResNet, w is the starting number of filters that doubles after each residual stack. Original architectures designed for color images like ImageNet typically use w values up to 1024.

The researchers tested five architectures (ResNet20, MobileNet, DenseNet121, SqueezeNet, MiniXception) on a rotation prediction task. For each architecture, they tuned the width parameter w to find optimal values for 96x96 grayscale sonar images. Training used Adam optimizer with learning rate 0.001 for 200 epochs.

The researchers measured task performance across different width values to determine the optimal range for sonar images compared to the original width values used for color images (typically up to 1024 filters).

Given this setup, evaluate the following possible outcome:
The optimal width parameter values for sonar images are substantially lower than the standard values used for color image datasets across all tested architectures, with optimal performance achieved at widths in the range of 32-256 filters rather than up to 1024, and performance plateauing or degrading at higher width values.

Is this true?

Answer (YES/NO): NO